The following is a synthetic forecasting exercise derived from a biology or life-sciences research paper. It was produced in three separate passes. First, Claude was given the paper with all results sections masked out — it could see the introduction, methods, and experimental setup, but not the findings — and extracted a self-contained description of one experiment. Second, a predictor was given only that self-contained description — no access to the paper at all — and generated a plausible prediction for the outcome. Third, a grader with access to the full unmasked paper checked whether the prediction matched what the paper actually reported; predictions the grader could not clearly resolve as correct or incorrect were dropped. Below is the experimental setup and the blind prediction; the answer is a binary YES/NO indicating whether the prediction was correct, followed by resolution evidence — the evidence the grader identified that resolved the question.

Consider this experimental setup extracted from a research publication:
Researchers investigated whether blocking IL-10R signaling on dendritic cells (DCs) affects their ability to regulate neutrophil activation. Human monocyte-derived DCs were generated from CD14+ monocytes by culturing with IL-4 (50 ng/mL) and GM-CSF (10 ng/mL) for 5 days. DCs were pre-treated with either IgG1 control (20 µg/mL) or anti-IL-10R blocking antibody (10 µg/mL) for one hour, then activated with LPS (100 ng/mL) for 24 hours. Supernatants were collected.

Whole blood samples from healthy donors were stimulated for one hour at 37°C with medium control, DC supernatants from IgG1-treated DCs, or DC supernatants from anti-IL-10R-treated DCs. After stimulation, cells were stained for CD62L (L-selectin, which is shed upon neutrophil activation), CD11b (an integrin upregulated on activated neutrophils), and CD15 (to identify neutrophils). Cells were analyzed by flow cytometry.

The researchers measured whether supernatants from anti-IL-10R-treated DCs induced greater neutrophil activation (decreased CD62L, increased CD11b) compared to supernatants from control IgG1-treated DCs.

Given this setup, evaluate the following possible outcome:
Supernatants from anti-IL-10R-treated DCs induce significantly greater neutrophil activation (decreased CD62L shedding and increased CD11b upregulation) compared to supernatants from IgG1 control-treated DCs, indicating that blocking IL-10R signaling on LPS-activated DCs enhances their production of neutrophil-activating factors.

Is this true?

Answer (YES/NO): NO